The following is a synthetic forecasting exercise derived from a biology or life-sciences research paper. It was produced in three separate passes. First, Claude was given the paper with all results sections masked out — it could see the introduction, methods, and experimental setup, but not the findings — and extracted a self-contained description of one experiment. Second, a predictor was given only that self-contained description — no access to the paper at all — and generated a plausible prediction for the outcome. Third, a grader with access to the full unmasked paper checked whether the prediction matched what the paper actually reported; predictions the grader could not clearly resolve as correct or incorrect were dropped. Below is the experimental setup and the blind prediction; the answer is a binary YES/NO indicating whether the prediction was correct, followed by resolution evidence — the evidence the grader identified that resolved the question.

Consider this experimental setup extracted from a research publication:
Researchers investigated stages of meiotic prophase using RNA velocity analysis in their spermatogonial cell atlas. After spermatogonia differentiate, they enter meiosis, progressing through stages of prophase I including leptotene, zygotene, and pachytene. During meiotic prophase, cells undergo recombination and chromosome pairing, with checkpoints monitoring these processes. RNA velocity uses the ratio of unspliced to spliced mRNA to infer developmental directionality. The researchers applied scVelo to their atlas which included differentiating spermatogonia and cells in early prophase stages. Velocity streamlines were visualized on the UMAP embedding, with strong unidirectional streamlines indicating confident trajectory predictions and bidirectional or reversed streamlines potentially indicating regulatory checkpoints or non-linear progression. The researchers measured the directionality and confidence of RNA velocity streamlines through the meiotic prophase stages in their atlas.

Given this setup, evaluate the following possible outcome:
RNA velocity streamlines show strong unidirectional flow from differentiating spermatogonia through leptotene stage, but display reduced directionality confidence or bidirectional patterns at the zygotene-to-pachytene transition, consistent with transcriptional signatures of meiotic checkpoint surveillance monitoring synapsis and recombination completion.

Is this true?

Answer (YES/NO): NO